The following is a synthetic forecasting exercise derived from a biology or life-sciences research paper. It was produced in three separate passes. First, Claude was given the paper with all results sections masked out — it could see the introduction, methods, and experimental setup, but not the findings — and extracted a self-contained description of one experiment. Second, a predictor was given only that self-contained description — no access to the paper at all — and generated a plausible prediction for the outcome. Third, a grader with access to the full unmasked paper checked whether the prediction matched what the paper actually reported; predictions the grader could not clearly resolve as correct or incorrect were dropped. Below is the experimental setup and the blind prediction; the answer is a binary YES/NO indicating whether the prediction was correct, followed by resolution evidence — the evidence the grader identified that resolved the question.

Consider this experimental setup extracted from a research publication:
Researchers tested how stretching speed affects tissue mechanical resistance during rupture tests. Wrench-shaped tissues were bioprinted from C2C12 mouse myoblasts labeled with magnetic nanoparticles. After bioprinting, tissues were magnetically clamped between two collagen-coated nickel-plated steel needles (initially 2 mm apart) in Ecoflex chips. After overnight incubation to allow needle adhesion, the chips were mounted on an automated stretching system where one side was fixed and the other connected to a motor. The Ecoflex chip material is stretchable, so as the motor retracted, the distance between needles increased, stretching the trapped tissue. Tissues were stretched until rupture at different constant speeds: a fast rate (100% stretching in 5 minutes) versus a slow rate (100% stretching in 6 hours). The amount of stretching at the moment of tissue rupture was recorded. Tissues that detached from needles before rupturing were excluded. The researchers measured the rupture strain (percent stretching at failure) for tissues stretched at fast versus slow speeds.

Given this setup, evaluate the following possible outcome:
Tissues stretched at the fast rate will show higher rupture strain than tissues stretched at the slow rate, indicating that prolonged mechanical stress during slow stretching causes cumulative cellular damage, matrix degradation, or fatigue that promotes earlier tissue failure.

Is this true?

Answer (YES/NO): NO